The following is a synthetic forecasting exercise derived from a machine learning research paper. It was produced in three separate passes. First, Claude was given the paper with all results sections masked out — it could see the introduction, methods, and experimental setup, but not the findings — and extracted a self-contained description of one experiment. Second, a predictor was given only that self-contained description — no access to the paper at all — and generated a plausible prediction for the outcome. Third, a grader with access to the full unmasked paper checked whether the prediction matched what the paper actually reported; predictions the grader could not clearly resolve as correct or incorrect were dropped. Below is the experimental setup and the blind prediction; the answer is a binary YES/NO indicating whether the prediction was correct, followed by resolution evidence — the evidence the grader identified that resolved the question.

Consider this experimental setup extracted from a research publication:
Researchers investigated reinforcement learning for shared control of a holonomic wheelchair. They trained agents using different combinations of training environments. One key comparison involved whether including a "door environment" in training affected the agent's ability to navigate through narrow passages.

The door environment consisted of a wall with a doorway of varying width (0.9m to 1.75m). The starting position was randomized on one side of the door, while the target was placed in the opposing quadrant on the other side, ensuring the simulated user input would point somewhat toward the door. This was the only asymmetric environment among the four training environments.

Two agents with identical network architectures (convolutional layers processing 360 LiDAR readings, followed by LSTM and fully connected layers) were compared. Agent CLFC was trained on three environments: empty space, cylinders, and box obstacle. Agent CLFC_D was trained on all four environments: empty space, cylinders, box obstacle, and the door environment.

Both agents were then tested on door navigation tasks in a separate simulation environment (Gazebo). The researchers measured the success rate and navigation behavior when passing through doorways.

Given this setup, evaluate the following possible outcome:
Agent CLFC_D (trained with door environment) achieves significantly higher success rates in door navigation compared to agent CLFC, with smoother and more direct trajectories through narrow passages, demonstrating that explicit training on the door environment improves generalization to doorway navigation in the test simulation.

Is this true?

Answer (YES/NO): YES